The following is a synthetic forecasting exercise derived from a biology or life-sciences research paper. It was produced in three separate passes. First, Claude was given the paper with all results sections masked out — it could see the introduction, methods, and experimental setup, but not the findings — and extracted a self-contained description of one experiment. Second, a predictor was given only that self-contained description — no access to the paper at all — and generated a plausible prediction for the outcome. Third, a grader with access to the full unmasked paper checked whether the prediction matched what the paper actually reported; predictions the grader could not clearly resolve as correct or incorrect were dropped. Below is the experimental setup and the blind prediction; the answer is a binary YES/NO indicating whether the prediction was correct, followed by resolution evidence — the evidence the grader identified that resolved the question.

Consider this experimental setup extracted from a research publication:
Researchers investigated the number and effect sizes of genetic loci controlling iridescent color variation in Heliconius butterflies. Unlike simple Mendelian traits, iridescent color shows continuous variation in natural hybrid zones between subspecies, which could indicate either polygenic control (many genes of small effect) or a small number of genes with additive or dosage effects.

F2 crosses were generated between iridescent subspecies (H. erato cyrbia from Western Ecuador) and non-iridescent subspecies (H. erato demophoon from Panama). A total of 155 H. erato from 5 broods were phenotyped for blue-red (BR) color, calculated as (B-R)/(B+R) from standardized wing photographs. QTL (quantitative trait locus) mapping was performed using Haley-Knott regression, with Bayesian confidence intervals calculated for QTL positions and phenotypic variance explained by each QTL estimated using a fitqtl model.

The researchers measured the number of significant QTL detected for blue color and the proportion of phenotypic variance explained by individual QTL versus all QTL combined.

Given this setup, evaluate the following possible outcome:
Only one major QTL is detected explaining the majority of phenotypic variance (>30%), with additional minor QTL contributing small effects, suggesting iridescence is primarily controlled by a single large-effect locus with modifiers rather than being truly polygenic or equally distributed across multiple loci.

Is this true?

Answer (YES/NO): NO